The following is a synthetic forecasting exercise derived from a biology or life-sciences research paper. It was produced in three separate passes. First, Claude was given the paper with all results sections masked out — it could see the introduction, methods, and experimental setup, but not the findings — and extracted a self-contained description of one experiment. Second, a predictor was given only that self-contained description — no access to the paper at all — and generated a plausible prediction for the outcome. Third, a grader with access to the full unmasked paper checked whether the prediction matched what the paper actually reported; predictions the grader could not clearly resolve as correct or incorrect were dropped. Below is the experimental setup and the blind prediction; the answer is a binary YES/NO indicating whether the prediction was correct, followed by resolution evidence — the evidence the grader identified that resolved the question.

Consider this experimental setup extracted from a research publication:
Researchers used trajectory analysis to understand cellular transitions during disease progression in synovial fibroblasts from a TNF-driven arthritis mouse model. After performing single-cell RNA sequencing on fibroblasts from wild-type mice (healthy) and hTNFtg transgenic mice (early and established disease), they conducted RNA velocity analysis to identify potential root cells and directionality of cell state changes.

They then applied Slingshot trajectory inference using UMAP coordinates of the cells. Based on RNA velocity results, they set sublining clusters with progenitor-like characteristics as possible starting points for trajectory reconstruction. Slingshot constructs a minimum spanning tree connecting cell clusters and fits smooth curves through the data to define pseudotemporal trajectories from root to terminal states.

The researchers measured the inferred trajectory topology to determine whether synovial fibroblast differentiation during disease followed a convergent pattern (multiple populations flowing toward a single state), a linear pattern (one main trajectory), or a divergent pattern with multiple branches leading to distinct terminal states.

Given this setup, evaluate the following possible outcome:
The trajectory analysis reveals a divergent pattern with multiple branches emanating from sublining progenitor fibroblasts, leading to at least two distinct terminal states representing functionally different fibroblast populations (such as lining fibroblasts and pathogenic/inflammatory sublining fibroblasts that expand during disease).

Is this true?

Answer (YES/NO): NO